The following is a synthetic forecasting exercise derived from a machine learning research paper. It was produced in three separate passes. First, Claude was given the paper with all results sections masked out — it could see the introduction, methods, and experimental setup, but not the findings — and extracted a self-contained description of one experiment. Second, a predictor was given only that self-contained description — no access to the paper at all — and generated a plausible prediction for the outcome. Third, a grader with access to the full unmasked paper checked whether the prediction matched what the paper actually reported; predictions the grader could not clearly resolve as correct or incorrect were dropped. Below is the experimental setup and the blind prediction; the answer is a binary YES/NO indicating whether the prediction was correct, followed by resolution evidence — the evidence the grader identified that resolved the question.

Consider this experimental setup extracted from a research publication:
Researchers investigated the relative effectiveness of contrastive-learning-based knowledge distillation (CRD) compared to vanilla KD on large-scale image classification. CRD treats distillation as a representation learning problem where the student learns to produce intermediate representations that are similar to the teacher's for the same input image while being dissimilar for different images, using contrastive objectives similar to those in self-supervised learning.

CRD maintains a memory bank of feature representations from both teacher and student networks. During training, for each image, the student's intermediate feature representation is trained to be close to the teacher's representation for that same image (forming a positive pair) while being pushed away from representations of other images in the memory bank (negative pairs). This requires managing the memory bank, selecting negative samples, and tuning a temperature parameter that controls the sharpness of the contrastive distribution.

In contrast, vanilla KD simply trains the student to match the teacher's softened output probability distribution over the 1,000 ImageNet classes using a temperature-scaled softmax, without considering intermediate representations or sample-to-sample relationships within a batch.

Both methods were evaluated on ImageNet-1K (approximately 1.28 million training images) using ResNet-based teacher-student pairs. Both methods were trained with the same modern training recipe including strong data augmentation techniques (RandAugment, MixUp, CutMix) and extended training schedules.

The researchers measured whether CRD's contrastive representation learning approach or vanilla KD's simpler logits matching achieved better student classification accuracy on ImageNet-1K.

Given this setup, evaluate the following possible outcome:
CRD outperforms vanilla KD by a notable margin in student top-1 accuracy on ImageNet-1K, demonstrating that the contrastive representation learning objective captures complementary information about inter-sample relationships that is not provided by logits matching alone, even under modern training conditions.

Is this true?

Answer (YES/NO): NO